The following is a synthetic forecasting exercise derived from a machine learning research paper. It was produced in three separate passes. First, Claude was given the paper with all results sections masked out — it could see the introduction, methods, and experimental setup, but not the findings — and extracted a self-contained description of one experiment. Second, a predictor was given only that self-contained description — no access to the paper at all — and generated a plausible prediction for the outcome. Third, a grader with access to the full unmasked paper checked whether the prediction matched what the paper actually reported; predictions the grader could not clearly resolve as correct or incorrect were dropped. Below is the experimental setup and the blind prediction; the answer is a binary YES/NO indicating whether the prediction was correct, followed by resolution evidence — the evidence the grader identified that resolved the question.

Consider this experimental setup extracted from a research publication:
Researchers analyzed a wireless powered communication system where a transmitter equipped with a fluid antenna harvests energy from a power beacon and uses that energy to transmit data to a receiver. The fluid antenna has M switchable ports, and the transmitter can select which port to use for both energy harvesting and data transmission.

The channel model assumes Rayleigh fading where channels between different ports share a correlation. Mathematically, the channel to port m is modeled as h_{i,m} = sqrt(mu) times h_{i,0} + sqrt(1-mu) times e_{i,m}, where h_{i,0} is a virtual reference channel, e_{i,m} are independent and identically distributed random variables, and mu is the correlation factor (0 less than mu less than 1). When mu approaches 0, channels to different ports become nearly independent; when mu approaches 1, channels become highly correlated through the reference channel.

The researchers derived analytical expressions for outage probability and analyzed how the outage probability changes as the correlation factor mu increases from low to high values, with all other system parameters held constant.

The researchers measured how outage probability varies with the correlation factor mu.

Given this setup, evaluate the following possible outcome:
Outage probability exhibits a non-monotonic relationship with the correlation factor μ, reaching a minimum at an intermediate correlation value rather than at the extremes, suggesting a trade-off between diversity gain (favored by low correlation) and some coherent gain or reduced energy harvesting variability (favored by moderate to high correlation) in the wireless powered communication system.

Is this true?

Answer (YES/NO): NO